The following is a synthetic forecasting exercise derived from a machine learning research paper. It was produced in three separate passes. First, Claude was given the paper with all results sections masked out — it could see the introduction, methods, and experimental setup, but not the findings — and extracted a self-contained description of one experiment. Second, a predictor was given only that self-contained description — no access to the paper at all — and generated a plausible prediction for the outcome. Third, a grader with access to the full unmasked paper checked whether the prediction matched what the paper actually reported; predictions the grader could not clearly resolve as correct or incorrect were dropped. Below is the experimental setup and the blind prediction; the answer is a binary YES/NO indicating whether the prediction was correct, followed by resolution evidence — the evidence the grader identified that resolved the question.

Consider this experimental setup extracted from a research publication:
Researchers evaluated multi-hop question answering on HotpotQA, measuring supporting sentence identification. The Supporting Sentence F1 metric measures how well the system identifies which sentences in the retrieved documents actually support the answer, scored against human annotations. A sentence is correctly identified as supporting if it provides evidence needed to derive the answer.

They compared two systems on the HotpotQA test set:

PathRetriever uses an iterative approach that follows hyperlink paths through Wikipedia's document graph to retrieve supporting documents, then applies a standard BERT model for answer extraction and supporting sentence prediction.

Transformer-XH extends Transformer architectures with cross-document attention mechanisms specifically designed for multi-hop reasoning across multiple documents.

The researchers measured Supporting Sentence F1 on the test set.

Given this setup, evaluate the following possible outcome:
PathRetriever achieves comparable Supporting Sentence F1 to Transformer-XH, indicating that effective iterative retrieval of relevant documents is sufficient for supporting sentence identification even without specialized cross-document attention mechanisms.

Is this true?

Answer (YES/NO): NO